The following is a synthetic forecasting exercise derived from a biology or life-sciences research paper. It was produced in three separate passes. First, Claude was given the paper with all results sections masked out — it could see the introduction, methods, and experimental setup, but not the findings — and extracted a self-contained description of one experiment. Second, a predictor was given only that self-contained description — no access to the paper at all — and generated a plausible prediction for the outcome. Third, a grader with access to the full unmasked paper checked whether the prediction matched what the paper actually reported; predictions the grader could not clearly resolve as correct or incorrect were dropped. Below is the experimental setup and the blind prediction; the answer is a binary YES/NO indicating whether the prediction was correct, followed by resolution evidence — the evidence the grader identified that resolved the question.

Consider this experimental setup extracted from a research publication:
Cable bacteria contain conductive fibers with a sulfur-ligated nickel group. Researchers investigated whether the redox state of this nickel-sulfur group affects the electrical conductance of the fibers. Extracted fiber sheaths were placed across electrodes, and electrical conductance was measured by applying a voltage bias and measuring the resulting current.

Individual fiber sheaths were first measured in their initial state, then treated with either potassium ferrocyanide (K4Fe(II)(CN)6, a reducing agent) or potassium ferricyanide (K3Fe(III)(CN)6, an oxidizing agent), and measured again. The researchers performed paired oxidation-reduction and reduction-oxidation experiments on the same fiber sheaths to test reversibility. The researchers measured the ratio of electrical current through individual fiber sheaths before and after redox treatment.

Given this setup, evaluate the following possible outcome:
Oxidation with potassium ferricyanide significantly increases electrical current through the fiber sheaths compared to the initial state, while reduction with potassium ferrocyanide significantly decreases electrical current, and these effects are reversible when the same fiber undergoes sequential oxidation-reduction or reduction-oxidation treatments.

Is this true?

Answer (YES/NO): NO